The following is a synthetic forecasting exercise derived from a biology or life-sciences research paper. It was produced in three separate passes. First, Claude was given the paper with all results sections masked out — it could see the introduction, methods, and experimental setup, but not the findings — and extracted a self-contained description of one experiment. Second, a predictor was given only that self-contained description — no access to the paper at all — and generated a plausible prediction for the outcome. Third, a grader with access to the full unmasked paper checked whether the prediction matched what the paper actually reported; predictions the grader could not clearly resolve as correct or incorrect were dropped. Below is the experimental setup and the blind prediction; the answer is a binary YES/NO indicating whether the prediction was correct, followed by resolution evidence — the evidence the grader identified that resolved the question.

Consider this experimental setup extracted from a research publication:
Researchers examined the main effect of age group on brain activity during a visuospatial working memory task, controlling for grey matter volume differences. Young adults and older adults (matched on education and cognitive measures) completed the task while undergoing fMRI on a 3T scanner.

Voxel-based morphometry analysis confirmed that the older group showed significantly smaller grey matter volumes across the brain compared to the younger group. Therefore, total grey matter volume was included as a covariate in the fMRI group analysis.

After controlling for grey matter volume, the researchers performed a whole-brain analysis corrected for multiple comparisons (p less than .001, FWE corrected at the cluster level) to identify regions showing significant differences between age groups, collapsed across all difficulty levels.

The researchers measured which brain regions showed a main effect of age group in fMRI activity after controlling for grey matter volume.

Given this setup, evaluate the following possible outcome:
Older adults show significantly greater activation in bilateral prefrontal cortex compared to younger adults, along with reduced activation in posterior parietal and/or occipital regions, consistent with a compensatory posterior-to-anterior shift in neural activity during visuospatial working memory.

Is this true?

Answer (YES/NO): NO